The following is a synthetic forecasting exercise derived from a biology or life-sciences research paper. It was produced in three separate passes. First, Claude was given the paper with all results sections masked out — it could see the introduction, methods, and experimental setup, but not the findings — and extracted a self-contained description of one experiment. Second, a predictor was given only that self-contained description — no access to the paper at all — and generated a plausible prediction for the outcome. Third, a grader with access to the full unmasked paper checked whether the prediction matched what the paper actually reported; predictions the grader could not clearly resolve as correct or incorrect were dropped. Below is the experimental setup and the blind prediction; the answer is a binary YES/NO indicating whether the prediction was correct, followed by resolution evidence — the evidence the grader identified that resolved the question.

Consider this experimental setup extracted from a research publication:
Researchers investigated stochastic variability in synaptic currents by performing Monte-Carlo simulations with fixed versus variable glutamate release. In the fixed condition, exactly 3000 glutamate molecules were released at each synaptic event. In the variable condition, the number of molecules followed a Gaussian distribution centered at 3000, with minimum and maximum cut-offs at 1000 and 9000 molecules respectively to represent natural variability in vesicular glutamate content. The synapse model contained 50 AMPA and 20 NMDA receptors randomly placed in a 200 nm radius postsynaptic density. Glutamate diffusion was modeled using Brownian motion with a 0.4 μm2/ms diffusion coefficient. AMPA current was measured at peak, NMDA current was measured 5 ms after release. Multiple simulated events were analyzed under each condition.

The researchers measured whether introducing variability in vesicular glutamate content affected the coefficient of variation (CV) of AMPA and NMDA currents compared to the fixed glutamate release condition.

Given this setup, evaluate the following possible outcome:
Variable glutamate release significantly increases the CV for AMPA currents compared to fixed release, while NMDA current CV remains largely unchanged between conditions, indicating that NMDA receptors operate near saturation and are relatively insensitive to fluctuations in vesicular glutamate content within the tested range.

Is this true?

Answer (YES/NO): NO